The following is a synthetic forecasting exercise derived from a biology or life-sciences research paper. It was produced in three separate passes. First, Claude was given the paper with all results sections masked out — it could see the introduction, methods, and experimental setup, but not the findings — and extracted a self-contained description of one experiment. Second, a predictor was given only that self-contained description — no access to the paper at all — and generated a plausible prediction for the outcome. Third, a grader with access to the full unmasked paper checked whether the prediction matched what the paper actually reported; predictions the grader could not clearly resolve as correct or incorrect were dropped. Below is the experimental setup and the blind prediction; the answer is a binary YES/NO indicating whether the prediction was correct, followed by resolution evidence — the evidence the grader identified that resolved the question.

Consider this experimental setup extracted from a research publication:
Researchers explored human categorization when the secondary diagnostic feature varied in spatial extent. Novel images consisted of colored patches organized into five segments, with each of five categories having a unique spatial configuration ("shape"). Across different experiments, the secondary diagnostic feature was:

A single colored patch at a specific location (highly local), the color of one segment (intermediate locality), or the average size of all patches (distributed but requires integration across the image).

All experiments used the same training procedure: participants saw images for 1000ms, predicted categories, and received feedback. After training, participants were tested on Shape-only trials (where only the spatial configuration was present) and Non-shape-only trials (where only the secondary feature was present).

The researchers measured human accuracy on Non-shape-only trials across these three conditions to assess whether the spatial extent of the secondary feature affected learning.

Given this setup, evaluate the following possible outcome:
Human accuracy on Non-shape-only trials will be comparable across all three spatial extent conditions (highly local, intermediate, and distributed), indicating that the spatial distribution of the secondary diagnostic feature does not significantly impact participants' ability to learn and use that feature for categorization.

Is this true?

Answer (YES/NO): YES